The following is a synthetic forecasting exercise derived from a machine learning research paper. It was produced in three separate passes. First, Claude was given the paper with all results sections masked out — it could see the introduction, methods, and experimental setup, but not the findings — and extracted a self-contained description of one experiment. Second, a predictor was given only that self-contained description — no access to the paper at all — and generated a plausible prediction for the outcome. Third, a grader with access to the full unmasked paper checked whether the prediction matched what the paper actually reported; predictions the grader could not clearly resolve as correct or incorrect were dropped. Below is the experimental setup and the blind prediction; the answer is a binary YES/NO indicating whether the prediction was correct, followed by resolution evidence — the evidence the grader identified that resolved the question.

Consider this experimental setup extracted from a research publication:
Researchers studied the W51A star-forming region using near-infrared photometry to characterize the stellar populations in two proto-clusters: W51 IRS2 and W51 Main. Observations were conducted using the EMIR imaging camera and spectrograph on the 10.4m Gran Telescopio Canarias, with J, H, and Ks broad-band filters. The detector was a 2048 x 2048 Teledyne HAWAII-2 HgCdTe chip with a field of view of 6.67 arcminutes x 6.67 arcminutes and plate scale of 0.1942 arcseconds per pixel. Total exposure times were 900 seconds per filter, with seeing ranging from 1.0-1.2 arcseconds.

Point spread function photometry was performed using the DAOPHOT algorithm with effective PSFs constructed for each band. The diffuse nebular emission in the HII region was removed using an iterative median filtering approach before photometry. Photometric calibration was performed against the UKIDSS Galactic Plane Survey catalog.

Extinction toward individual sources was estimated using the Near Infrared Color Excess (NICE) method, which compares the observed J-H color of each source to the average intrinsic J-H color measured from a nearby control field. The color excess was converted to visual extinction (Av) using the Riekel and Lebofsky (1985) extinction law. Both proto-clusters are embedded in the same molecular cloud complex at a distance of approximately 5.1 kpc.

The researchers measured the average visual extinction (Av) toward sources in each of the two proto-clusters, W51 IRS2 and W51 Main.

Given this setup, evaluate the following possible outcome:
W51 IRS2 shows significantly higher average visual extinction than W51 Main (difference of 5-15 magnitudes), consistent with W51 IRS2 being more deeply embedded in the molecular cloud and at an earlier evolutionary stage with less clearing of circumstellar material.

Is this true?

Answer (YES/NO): YES